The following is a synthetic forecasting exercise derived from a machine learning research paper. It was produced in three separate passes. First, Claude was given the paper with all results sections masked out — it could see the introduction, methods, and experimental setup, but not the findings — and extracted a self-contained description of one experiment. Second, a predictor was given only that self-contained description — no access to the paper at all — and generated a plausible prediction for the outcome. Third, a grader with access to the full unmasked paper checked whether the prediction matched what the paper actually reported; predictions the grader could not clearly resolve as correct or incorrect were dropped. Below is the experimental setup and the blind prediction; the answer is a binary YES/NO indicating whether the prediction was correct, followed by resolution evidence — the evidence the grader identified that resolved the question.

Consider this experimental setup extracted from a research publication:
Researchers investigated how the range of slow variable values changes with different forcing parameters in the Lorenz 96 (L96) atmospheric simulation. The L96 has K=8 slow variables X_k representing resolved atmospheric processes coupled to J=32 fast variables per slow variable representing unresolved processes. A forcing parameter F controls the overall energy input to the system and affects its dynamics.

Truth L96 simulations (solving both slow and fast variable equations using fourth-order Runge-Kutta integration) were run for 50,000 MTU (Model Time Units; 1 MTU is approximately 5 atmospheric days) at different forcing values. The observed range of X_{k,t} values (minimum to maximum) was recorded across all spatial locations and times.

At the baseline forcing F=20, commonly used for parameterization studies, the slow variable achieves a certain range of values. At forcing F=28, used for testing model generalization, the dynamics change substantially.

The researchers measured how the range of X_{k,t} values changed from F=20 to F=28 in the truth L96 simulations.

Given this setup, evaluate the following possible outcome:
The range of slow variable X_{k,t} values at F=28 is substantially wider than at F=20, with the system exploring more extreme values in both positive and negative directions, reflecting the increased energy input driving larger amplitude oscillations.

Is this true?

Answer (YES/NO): YES